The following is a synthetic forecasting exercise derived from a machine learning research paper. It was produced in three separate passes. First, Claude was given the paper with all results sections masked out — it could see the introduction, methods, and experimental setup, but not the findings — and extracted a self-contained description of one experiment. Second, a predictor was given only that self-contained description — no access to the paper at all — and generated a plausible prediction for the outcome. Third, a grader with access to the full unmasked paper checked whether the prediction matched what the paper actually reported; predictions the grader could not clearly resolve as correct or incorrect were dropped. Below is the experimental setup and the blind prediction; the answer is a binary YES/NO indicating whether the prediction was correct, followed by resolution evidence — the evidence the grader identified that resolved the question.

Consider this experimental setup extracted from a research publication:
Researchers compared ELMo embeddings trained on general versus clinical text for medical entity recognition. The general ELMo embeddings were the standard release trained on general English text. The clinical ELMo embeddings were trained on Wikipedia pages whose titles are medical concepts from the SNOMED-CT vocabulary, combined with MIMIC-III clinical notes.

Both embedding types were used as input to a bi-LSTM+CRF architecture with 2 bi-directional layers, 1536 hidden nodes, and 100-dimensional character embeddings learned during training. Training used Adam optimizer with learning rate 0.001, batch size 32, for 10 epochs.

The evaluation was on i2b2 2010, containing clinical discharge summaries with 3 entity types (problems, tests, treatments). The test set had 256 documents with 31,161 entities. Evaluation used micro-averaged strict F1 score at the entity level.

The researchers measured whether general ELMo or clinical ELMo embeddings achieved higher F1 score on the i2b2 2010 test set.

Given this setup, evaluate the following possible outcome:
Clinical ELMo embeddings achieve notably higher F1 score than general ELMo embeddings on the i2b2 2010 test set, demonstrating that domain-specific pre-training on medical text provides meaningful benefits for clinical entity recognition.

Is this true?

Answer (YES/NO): YES